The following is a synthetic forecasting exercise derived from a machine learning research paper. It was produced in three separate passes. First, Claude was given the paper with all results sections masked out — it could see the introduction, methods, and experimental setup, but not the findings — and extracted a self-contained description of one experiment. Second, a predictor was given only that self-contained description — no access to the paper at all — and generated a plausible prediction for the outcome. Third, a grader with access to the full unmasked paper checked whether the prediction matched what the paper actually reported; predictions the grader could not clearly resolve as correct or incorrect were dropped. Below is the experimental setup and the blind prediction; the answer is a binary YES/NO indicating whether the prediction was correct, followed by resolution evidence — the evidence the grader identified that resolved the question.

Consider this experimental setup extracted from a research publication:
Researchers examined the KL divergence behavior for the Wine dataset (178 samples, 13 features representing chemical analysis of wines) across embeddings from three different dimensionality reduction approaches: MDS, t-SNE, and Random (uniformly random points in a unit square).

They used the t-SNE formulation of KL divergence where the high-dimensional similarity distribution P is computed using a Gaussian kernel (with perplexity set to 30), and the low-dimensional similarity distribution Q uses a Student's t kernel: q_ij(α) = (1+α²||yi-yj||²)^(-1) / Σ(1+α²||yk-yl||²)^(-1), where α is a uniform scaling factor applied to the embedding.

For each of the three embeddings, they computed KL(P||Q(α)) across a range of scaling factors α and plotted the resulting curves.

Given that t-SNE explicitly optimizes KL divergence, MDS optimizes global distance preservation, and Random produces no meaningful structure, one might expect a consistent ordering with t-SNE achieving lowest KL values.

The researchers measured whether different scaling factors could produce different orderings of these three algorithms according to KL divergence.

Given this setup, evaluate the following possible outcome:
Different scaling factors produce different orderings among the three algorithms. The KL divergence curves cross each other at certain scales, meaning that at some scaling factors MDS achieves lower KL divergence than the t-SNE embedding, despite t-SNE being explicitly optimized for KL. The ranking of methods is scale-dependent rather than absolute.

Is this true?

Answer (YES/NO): YES